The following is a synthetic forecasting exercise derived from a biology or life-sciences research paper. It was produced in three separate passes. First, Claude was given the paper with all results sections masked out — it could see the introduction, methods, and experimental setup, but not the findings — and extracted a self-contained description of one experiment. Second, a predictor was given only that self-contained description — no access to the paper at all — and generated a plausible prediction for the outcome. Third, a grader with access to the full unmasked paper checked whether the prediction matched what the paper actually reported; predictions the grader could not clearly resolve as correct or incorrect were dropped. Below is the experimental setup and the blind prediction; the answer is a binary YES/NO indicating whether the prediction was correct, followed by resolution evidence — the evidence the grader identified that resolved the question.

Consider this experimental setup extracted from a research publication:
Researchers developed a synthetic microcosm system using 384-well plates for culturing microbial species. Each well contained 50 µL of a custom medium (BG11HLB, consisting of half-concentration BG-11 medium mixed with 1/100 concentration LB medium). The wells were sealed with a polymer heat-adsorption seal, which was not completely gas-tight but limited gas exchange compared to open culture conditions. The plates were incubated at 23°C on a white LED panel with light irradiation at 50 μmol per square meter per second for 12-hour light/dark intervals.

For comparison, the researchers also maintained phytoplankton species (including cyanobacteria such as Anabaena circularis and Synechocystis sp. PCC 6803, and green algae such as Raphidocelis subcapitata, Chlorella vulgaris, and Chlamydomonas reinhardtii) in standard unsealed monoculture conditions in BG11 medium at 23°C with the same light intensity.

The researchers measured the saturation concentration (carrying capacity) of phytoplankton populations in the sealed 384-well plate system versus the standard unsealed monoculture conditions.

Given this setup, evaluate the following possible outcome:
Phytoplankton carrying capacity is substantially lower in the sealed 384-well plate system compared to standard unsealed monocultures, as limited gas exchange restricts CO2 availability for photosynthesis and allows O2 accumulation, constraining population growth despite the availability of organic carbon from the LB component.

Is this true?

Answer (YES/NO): YES